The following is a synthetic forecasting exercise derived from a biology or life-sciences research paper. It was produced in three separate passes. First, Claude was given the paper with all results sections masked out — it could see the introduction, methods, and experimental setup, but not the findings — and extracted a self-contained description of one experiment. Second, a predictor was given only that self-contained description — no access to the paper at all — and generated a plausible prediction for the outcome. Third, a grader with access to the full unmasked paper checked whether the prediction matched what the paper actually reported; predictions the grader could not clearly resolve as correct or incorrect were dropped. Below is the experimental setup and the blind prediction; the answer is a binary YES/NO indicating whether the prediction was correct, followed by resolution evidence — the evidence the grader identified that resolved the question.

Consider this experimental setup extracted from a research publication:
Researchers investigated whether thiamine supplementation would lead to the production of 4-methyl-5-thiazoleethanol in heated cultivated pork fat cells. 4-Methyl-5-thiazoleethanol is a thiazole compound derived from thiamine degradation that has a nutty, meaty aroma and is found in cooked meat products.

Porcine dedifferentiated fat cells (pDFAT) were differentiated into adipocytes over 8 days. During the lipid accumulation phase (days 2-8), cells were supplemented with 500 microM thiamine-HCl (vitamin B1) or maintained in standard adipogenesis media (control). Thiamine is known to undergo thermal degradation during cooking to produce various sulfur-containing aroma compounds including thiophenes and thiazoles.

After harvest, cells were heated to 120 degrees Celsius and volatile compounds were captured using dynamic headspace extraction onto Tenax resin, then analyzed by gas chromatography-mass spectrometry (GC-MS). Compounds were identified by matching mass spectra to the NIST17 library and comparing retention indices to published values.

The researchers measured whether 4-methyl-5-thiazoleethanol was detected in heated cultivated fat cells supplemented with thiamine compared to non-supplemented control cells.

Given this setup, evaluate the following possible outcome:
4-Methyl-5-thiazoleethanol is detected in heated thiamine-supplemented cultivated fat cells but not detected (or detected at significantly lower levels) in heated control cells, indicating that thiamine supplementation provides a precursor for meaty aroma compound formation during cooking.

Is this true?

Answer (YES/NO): YES